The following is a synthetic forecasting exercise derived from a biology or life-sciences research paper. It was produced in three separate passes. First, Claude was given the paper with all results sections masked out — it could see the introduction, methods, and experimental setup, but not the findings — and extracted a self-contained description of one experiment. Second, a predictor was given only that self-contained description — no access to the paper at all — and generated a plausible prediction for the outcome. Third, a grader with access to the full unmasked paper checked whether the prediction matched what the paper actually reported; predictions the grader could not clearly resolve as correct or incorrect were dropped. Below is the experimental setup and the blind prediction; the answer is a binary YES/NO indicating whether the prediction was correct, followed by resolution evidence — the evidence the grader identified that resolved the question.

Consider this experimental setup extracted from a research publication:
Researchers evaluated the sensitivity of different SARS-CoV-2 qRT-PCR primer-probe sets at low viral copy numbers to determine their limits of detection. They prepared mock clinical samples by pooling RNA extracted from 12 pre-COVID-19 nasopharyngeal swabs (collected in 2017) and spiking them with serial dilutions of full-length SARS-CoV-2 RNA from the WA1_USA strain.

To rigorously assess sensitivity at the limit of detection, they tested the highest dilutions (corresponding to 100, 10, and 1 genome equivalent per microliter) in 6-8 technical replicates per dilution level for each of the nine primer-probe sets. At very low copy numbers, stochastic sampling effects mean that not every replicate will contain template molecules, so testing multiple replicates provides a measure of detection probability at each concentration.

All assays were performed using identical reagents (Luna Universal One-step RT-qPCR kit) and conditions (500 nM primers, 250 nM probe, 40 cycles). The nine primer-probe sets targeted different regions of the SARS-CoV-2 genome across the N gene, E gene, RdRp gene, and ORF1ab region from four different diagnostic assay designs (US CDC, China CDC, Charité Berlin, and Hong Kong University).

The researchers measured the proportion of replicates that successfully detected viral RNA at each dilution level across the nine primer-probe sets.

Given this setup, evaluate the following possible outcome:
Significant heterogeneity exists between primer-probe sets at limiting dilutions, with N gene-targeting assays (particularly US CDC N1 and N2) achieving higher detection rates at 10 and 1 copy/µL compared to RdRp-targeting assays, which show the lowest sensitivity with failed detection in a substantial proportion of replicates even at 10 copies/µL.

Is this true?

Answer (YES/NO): NO